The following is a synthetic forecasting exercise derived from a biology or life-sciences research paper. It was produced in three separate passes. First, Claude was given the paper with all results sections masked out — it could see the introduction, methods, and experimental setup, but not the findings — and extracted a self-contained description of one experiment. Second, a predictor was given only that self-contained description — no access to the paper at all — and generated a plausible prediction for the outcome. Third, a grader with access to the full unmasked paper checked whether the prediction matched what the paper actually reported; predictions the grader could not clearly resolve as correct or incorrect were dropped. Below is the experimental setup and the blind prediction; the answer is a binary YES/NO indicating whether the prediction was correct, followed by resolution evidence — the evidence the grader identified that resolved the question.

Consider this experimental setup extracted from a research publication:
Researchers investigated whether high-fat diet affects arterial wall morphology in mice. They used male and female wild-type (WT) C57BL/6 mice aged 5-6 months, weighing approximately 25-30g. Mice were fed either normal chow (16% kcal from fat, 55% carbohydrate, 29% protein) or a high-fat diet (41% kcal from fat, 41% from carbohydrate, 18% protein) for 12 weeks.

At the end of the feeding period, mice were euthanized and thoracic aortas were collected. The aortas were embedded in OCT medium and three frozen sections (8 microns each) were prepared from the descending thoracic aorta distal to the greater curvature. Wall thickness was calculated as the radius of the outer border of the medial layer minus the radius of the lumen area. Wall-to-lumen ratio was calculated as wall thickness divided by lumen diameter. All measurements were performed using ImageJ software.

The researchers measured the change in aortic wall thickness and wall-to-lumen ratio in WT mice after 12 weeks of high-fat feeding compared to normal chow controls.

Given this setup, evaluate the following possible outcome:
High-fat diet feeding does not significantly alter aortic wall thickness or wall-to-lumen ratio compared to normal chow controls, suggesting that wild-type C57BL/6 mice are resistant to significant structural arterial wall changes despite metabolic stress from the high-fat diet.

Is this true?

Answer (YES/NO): NO